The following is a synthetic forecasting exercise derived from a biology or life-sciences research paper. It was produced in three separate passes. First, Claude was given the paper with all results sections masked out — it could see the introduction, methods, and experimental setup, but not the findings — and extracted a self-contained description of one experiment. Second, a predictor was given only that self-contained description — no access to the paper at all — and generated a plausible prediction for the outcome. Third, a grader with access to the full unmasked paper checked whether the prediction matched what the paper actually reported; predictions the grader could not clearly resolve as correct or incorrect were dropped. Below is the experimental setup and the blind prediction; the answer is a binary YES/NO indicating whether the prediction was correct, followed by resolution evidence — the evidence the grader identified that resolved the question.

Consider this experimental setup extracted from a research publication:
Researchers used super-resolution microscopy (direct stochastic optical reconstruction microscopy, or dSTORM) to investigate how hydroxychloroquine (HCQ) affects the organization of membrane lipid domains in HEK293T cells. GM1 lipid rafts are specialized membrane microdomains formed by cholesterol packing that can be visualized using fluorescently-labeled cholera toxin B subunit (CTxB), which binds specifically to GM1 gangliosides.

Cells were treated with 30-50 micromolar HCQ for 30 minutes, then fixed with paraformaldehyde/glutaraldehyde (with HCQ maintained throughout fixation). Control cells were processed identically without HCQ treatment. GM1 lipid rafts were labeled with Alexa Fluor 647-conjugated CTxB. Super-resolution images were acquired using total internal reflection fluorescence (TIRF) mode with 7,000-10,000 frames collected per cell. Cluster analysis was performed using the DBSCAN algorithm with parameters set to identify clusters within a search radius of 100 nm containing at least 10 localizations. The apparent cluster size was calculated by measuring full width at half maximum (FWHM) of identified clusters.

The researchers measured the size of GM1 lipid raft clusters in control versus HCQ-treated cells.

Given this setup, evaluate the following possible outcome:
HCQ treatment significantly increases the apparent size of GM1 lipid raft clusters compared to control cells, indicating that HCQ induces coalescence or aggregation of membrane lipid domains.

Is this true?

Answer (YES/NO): YES